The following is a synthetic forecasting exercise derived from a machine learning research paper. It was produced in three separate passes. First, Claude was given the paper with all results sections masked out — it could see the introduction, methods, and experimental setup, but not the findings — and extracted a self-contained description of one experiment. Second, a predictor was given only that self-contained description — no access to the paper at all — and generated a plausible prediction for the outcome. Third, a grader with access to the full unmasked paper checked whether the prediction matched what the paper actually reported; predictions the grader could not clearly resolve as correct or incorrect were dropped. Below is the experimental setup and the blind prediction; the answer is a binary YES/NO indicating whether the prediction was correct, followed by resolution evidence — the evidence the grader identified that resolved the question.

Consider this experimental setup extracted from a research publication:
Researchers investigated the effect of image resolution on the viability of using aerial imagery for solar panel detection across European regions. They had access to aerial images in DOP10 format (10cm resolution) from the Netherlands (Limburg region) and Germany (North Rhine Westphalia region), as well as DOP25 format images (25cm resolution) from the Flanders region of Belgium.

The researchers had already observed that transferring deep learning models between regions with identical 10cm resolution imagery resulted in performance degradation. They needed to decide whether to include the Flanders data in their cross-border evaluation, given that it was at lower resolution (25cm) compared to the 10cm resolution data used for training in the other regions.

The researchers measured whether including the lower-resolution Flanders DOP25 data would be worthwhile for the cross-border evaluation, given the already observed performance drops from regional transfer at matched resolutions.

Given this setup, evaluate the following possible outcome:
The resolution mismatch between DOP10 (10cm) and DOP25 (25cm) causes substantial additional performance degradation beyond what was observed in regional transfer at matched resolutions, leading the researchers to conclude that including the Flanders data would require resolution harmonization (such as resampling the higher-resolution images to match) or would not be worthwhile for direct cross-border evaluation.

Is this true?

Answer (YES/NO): NO